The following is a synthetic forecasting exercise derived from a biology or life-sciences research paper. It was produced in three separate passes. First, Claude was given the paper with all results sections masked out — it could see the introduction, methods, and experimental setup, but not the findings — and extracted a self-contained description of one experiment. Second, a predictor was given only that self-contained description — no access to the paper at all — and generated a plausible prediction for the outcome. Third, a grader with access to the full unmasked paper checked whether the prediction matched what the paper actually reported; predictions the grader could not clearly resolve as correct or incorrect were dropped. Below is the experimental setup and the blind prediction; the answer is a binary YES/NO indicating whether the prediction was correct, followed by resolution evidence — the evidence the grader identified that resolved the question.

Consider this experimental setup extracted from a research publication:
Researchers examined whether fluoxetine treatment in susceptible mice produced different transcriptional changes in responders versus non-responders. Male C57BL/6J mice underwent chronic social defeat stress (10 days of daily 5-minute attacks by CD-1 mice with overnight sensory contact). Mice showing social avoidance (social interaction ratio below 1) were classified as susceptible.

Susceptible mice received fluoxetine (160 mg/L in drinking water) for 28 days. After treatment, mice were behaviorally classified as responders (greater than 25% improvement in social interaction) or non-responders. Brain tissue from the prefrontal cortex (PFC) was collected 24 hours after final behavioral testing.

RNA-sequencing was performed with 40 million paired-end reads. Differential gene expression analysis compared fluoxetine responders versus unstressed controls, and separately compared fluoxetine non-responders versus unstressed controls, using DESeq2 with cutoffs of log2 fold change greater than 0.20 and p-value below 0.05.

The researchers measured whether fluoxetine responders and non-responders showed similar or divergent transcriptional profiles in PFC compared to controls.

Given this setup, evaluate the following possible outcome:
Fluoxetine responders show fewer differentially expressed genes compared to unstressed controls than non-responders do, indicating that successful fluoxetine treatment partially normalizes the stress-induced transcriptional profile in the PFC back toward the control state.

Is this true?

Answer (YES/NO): NO